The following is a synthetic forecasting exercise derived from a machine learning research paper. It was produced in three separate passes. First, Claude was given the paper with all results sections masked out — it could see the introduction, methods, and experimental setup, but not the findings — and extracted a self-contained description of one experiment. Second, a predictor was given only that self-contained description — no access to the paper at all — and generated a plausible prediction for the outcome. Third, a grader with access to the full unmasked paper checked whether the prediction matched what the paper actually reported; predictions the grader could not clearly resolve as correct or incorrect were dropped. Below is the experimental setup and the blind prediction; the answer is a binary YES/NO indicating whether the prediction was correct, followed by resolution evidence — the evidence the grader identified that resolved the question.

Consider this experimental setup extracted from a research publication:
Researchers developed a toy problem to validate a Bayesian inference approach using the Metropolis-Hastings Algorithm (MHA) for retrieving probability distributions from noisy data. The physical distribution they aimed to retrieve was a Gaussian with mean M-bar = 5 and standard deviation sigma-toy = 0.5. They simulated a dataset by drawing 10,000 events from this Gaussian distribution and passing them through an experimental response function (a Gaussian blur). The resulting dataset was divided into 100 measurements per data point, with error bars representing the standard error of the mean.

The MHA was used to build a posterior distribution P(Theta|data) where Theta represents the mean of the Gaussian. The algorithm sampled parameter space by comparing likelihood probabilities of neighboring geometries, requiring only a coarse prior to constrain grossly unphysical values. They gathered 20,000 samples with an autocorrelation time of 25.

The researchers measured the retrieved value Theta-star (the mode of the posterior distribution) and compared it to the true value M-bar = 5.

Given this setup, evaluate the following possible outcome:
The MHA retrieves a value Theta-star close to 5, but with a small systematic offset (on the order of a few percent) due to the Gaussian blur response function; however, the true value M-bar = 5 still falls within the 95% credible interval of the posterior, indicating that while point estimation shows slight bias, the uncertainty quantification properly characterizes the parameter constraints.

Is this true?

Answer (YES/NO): NO